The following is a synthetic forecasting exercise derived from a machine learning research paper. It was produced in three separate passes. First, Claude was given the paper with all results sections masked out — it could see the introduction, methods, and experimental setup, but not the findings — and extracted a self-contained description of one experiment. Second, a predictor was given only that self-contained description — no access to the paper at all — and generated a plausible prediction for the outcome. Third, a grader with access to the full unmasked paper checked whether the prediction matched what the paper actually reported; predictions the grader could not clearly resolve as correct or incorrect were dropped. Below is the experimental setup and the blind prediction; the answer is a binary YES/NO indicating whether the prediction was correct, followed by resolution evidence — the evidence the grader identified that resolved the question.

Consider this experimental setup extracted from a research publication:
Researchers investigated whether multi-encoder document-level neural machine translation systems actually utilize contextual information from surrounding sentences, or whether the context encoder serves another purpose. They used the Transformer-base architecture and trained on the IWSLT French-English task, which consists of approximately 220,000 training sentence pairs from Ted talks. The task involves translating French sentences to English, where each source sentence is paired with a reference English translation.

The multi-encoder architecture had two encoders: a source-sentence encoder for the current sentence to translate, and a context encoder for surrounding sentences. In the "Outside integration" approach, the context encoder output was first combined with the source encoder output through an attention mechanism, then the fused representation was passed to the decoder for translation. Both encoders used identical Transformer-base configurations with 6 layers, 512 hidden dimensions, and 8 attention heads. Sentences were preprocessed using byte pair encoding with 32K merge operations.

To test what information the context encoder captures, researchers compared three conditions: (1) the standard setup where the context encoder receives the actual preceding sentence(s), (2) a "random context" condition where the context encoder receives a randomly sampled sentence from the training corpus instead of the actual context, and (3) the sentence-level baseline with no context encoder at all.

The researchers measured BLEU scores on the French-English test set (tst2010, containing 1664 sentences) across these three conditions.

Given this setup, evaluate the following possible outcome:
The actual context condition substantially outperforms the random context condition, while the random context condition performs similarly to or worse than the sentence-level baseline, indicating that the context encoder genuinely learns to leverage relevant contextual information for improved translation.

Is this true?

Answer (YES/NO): NO